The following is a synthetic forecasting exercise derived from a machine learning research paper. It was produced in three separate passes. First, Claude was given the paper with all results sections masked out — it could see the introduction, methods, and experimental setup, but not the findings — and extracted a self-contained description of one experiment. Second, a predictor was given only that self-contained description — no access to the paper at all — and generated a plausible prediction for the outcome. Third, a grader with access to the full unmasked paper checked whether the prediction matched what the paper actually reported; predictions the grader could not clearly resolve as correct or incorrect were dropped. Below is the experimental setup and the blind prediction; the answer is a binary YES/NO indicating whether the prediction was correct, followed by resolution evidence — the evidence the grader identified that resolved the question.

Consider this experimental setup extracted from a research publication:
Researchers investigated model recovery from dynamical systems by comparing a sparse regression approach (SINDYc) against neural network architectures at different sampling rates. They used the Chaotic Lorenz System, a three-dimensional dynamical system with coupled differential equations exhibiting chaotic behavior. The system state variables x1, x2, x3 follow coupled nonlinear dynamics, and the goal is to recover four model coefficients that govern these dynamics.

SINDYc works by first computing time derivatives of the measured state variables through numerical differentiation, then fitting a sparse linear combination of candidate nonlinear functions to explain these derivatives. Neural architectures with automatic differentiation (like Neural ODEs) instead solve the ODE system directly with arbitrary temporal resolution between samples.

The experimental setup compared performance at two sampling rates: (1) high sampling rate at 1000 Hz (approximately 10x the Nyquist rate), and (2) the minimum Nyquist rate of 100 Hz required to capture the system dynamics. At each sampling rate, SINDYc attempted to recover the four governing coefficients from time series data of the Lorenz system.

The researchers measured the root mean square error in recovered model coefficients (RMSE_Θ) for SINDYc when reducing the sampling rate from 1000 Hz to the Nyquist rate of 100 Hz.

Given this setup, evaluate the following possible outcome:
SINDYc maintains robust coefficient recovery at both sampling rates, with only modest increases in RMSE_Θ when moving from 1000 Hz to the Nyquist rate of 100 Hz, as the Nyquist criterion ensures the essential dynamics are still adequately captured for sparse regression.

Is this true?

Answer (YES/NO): NO